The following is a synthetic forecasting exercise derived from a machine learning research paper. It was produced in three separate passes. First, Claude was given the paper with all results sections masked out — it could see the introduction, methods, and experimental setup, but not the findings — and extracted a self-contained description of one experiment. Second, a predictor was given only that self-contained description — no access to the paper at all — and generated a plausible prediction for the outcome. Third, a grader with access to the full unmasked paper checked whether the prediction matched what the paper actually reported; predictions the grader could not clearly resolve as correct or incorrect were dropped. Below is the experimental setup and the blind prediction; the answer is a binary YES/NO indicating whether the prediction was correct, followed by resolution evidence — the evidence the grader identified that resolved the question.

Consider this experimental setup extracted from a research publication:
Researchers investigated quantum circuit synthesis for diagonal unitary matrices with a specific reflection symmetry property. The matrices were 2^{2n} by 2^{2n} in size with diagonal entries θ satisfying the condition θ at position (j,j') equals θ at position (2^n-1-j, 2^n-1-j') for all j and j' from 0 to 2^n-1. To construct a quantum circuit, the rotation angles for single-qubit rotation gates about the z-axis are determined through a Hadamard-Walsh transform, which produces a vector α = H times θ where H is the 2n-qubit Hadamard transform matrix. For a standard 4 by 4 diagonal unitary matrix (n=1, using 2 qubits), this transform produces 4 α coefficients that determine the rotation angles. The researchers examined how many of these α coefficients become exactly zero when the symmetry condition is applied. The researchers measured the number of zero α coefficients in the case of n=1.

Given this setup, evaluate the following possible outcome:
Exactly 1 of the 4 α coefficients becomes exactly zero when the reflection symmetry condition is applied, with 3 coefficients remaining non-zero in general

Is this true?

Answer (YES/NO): NO